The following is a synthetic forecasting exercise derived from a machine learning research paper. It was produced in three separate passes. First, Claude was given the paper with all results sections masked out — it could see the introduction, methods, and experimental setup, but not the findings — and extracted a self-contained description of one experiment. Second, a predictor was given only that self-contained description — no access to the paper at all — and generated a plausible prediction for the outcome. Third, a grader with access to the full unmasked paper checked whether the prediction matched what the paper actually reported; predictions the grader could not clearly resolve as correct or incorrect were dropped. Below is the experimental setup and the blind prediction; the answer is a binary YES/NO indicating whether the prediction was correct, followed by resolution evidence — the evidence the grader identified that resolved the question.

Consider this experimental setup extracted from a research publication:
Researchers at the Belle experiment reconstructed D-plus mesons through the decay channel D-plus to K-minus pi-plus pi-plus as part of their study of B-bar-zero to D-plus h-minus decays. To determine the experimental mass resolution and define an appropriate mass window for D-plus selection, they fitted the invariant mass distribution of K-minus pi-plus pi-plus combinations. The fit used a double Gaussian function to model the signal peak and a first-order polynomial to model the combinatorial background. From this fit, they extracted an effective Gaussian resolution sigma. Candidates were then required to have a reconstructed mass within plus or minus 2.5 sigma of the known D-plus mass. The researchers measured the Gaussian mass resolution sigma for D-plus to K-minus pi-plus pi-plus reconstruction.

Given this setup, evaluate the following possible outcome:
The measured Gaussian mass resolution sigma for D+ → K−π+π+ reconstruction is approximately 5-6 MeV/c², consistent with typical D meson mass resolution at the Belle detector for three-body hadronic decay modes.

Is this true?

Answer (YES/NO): YES